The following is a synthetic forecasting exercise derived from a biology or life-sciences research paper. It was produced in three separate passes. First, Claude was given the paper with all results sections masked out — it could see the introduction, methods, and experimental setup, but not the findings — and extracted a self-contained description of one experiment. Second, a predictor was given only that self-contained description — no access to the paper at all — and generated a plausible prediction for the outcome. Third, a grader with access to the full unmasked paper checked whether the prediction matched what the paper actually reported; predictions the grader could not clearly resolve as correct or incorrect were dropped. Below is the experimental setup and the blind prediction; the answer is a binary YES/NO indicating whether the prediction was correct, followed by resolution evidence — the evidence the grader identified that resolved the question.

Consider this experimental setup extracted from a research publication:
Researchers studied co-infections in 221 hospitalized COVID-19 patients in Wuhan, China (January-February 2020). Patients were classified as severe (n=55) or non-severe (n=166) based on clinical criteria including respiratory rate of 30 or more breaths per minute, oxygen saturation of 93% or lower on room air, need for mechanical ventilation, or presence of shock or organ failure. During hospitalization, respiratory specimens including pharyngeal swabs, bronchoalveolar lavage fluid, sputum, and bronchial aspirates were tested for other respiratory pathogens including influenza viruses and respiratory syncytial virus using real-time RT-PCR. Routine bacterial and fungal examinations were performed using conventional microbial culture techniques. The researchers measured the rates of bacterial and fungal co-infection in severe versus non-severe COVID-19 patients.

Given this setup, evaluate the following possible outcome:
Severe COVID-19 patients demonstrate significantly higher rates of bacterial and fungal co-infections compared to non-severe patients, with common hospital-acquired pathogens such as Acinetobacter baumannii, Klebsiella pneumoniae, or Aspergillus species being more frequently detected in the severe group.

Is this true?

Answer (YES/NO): YES